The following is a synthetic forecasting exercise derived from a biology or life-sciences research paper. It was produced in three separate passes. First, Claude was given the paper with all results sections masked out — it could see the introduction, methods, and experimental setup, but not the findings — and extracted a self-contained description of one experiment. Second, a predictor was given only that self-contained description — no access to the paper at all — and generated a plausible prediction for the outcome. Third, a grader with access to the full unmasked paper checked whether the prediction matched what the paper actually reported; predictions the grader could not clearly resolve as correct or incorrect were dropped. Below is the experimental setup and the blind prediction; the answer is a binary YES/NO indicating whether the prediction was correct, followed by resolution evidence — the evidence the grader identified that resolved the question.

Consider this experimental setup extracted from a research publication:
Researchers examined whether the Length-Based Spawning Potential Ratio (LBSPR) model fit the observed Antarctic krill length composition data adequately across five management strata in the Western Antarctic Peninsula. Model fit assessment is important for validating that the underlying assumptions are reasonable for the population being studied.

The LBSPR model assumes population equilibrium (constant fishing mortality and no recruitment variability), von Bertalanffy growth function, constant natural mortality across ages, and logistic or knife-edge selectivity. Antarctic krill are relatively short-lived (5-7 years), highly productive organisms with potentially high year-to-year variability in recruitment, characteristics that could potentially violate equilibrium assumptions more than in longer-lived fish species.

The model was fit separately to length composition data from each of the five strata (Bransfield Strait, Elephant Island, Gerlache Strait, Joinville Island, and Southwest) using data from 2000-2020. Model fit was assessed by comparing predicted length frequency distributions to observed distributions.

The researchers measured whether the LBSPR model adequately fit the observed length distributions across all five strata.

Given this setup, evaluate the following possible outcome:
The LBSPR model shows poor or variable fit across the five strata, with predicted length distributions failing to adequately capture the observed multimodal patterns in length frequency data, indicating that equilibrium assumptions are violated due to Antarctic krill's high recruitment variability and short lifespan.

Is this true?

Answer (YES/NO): NO